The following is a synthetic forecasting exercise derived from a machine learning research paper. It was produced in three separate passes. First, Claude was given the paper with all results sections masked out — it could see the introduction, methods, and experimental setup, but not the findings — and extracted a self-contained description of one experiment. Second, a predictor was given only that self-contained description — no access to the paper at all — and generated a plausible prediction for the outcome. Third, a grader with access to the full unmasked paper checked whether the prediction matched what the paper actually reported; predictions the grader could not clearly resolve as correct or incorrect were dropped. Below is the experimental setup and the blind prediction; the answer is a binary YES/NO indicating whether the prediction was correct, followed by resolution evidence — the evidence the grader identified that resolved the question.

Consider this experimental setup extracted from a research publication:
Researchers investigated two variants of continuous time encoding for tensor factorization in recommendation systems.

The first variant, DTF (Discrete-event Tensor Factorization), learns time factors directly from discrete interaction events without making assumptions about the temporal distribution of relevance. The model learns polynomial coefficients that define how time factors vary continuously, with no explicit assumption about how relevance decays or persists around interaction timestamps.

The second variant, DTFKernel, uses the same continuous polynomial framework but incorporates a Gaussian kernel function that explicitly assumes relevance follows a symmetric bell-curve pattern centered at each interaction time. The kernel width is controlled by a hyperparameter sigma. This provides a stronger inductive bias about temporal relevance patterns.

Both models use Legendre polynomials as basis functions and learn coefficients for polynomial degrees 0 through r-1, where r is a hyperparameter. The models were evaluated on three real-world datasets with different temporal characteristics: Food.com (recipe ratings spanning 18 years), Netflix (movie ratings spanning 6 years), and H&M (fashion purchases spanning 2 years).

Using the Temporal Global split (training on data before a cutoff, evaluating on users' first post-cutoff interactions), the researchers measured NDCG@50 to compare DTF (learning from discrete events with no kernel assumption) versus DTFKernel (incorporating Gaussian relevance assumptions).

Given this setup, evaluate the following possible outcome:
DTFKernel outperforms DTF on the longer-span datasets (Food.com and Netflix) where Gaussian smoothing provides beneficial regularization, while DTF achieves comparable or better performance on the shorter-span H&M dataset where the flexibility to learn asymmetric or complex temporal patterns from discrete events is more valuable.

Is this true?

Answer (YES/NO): NO